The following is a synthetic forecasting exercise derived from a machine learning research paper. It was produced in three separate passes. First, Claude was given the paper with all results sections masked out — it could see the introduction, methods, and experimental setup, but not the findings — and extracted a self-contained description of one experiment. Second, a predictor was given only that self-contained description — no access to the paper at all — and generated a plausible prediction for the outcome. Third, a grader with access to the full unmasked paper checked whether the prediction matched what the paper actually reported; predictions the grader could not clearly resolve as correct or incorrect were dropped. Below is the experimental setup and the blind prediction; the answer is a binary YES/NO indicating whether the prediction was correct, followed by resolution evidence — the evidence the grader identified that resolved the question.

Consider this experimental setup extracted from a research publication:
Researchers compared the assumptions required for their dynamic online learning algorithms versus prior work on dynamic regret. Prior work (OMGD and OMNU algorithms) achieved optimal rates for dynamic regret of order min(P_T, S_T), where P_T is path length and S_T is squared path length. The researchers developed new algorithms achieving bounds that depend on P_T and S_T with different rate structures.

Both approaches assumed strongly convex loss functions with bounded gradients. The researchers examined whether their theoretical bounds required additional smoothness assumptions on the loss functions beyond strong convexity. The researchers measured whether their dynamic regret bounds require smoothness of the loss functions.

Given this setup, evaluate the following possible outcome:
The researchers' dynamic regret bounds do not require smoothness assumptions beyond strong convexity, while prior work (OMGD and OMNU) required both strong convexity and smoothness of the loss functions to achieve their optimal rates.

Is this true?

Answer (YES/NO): YES